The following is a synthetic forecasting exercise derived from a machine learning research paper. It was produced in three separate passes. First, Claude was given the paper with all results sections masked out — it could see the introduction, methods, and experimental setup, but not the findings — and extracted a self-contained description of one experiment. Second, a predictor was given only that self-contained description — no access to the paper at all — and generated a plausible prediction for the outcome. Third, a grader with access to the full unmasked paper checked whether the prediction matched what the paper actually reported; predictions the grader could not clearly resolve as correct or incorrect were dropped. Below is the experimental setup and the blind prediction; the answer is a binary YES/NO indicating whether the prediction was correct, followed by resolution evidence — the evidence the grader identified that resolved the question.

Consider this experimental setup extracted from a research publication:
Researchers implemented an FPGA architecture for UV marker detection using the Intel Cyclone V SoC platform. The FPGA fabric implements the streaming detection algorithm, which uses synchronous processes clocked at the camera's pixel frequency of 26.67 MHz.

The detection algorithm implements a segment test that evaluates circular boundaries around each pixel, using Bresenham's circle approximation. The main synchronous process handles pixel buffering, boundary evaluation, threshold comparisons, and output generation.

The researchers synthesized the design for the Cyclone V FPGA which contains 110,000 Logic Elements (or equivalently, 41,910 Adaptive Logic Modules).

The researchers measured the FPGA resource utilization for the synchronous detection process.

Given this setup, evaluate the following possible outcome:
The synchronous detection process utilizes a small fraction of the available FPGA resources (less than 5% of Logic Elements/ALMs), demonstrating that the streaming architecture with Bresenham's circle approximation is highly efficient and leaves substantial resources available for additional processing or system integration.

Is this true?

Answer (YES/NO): YES